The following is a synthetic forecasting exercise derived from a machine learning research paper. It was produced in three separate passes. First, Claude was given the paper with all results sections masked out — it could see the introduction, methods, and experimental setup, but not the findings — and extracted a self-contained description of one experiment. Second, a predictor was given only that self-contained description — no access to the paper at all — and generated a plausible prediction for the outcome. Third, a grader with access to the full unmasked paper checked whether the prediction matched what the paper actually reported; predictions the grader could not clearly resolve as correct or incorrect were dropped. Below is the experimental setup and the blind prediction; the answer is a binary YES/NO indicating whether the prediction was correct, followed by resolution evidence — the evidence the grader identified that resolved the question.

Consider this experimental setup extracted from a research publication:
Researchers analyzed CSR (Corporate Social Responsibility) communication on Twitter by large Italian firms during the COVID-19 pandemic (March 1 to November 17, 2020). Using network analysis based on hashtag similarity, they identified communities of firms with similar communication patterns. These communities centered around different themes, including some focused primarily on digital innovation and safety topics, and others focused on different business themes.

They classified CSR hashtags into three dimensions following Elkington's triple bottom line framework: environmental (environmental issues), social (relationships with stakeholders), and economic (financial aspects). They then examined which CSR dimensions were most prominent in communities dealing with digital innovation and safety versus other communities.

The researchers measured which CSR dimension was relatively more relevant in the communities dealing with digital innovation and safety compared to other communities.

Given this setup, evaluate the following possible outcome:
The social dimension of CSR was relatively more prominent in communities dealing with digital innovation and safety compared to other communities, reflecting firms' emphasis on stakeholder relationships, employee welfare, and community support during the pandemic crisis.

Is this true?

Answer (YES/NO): YES